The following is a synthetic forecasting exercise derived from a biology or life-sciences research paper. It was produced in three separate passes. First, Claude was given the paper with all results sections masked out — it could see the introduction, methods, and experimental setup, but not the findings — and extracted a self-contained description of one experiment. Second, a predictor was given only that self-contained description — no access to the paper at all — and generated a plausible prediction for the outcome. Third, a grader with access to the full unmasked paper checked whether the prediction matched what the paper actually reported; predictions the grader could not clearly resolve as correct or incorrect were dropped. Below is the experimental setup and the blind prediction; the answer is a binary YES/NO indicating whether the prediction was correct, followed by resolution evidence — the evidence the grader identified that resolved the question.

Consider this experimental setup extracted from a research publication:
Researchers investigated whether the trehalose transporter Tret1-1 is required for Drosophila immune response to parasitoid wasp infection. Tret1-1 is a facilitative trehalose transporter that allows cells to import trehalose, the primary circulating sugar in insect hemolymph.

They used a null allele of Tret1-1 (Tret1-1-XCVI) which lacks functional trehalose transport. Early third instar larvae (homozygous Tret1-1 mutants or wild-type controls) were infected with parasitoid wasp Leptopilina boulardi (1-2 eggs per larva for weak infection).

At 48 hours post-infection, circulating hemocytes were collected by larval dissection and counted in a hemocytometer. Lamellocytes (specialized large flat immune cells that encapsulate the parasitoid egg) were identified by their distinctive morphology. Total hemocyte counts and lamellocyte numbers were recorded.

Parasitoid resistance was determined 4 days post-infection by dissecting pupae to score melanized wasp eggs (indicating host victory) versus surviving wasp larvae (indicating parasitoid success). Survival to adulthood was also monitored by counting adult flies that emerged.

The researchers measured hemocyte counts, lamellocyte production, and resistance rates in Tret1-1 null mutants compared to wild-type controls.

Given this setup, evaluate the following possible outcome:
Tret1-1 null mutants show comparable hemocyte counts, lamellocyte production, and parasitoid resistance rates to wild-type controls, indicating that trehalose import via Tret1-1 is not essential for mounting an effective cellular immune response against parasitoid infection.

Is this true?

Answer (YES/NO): NO